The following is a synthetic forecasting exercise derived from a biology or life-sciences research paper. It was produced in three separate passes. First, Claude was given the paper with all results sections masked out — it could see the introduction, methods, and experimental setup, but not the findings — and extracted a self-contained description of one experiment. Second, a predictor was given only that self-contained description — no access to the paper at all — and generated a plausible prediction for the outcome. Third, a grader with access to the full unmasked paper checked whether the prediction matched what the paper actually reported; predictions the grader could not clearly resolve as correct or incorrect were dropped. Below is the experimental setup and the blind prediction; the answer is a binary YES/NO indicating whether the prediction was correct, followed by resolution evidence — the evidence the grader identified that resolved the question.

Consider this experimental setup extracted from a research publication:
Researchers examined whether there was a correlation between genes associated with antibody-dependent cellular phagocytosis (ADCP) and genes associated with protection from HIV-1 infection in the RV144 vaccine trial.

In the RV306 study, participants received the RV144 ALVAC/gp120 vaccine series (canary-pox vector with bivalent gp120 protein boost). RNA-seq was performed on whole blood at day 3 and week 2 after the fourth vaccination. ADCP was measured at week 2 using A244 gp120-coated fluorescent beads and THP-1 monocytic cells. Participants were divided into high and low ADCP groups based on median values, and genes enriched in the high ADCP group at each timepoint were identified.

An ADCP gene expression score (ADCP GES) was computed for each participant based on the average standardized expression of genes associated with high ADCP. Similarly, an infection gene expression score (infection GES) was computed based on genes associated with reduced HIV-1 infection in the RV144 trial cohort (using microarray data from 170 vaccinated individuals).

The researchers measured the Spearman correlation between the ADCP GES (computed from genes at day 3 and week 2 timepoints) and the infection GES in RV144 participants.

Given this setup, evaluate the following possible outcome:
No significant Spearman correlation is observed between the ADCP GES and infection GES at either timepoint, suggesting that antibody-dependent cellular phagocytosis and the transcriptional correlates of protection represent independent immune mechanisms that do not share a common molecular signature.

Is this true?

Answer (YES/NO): NO